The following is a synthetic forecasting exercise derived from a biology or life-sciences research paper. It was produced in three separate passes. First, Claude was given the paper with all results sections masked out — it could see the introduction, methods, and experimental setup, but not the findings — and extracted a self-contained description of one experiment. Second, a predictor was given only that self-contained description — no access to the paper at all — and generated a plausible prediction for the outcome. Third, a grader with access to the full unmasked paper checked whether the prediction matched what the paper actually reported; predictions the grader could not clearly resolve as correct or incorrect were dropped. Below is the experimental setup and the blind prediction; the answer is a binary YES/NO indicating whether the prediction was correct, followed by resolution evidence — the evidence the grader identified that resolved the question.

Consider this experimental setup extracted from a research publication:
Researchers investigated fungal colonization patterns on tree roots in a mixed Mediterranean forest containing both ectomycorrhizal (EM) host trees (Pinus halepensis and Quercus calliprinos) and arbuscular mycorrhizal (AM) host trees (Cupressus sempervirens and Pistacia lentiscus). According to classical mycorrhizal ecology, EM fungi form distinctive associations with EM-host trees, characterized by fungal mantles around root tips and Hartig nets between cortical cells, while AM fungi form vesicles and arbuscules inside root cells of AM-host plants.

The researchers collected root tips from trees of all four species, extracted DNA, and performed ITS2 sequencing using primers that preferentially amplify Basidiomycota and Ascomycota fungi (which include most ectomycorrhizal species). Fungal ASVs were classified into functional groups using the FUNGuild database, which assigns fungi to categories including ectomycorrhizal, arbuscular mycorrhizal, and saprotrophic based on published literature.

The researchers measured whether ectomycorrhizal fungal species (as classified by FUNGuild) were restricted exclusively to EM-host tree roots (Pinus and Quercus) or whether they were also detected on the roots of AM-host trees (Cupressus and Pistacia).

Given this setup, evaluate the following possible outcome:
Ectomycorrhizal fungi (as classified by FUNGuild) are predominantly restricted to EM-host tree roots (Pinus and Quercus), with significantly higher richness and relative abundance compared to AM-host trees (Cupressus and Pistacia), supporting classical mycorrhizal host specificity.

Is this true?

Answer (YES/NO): NO